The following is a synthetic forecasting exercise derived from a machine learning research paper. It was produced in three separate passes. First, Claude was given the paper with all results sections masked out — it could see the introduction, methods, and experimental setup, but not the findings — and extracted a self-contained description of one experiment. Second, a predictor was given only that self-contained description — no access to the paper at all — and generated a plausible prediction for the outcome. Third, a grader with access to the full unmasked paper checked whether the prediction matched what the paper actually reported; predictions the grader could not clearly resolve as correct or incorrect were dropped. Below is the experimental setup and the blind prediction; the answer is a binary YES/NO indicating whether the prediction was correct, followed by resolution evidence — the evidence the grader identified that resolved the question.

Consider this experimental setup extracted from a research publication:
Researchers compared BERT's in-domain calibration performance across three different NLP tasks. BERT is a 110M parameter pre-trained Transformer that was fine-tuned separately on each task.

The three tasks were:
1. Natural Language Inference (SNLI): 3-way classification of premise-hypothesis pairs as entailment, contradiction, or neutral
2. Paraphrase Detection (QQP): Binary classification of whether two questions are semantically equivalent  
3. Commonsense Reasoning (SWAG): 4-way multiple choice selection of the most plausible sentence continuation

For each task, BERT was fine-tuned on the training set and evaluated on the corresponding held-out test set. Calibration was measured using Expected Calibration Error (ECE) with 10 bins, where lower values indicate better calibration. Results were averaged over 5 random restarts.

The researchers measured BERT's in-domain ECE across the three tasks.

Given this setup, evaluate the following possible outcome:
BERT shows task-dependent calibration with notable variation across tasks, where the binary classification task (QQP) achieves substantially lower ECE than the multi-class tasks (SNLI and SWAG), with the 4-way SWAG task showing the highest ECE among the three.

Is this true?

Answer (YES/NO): NO